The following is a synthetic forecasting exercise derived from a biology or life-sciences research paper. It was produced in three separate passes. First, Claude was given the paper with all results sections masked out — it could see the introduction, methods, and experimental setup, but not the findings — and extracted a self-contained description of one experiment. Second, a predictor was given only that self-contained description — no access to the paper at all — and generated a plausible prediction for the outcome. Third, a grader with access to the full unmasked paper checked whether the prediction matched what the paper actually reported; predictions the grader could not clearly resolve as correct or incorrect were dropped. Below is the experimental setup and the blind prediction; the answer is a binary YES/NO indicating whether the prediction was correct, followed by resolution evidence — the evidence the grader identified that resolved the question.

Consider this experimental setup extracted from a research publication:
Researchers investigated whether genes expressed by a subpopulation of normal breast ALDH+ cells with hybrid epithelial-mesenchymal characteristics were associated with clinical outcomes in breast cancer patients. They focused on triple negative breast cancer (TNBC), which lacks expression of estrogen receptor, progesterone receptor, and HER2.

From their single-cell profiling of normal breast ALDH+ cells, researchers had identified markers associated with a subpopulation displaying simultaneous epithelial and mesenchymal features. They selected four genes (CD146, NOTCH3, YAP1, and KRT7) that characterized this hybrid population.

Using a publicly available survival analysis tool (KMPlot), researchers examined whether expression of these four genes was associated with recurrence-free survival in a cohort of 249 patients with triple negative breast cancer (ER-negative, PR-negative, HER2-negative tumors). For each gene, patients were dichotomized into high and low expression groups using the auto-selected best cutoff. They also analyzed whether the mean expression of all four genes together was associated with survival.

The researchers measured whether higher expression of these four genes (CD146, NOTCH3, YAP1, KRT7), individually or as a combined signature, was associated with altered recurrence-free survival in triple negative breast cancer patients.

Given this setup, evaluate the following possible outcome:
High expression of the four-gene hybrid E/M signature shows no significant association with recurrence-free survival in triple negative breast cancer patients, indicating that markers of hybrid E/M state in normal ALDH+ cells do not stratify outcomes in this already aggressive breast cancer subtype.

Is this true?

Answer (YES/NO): NO